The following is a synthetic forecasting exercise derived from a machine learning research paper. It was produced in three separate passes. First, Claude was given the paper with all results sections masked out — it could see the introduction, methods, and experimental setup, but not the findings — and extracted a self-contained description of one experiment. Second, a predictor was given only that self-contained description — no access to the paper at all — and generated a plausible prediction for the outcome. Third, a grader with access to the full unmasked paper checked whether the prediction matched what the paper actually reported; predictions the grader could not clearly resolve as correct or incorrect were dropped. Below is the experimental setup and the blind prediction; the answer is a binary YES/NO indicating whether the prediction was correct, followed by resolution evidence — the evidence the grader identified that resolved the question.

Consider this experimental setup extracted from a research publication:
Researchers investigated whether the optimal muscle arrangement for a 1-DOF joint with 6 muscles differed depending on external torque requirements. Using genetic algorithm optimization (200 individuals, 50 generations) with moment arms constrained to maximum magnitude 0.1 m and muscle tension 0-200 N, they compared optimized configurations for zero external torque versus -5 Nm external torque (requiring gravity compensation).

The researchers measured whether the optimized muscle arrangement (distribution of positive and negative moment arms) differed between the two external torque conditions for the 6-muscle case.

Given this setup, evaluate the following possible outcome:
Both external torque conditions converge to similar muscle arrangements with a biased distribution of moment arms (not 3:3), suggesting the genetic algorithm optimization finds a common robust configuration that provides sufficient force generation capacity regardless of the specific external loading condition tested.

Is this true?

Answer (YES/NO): NO